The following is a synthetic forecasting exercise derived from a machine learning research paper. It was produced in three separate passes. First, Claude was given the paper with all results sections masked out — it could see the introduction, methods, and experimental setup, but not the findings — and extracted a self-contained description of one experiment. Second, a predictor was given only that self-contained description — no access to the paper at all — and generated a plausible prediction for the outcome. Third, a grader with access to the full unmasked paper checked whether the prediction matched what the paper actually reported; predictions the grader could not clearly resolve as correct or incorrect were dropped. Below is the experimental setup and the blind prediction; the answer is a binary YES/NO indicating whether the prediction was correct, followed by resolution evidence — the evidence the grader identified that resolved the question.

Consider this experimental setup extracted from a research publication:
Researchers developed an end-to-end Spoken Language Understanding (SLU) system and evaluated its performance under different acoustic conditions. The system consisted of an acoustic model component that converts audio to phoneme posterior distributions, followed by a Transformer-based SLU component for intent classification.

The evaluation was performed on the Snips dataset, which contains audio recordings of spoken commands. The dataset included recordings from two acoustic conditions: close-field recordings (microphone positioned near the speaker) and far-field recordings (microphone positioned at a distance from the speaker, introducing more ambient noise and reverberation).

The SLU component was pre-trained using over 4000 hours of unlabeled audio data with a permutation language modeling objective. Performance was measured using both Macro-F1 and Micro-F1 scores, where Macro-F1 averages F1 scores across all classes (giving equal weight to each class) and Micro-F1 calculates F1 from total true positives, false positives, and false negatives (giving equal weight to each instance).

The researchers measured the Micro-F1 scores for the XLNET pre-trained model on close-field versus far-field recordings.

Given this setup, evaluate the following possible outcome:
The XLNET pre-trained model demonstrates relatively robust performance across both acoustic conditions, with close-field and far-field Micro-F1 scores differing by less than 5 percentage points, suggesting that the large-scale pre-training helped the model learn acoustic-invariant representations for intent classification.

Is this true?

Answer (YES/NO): NO